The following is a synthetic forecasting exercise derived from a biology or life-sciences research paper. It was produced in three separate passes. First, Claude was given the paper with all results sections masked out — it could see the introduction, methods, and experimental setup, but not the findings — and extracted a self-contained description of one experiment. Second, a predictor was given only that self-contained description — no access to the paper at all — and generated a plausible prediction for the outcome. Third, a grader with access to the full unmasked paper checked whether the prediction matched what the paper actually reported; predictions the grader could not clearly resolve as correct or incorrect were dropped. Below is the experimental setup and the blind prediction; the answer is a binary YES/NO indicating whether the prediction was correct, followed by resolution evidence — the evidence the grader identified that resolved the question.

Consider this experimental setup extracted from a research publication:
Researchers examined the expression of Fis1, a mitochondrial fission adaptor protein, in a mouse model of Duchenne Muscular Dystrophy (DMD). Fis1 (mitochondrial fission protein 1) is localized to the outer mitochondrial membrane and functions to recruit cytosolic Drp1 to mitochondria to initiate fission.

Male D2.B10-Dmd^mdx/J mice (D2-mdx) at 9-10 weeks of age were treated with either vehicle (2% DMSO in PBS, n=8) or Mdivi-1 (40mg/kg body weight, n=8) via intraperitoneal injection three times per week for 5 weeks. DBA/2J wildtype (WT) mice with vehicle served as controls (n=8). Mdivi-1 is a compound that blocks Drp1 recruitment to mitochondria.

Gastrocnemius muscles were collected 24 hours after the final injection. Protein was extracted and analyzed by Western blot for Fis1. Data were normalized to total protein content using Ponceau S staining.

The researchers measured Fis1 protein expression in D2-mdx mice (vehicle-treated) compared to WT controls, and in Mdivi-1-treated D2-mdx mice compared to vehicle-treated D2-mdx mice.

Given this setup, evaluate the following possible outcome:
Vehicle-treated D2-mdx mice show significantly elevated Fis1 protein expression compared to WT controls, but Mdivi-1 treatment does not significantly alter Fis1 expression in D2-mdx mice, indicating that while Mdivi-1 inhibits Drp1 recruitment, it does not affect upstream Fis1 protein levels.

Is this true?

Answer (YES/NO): NO